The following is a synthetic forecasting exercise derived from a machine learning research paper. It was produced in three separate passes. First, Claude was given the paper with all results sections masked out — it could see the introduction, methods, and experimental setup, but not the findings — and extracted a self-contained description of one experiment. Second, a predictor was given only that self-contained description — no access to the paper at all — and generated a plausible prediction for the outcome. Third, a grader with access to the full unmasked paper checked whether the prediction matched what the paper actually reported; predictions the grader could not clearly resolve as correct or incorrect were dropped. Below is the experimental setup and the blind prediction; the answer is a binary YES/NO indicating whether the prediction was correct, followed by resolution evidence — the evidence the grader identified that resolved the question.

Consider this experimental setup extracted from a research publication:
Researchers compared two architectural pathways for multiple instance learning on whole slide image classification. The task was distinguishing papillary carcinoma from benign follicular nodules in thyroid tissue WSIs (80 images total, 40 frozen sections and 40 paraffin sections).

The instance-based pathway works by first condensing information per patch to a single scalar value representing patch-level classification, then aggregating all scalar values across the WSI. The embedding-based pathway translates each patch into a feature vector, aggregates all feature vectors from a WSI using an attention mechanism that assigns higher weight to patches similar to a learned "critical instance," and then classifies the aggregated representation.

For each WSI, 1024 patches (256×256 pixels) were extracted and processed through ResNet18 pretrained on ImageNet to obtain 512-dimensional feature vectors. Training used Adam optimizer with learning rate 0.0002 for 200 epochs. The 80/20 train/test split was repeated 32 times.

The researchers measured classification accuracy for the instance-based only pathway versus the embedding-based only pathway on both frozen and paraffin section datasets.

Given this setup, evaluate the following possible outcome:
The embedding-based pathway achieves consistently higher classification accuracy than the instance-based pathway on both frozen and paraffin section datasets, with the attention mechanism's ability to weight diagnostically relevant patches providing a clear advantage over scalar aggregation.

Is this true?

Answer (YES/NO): YES